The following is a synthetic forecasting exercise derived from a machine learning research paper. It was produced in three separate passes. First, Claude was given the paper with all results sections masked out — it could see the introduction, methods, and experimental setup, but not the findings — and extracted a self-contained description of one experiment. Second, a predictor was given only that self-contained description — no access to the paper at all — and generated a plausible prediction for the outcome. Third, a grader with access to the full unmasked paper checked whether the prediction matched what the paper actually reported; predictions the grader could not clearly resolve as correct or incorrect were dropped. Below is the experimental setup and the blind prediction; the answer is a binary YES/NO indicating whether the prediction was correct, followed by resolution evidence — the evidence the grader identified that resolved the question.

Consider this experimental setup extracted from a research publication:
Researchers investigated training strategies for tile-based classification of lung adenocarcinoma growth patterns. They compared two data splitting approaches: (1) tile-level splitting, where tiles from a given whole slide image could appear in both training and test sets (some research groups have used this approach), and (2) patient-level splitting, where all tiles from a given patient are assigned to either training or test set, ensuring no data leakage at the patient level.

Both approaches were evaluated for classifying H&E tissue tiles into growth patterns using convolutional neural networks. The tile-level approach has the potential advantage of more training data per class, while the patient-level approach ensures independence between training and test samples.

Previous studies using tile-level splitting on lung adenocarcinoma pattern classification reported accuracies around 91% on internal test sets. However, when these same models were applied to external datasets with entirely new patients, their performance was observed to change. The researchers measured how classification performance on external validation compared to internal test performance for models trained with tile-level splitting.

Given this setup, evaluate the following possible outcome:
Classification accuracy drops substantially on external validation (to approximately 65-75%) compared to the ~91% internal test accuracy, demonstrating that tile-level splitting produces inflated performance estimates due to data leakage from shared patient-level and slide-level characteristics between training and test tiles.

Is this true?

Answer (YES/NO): NO